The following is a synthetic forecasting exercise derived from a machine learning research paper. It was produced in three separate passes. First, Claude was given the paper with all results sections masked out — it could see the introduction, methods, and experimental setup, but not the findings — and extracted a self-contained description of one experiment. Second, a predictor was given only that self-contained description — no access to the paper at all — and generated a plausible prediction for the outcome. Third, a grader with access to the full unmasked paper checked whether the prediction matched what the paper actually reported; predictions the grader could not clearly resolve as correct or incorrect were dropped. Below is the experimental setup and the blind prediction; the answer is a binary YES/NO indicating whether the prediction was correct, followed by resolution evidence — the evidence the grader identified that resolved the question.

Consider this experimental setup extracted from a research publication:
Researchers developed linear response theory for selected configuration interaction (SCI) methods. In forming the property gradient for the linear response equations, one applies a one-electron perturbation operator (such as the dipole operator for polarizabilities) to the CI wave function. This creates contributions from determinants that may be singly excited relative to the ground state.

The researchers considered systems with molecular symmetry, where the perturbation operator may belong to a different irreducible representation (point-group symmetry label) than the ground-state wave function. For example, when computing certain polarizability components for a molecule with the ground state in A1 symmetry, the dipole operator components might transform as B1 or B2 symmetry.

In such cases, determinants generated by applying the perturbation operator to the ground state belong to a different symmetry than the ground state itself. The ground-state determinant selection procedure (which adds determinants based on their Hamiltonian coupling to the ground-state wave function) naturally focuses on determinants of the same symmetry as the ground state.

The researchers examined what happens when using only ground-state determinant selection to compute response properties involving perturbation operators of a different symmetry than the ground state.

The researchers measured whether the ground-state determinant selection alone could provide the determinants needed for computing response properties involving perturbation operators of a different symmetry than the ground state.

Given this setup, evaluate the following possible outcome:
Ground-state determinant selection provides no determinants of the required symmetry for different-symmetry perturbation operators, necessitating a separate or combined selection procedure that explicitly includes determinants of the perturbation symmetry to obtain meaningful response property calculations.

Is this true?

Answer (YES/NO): YES